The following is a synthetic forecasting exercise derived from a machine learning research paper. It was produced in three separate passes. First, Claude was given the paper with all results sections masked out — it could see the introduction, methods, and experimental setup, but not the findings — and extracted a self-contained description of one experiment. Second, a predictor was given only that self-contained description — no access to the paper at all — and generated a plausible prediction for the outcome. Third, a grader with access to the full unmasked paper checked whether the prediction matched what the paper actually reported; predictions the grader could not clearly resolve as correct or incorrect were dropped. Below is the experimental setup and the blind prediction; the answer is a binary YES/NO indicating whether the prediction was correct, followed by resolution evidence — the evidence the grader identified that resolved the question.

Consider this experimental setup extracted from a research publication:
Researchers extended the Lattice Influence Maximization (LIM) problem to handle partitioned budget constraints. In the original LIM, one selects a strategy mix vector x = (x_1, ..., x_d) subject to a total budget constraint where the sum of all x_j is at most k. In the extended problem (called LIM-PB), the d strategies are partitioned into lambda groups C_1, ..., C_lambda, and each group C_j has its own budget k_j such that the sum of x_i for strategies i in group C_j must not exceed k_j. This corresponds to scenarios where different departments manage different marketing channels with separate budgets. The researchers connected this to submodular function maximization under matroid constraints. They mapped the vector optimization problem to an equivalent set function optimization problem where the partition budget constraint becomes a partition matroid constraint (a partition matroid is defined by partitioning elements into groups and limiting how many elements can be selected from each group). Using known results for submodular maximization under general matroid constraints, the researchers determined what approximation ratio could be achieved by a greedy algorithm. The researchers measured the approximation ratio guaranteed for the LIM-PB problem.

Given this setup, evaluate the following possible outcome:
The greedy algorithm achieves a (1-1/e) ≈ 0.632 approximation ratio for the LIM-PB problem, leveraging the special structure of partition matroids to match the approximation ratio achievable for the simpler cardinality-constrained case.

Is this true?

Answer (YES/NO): NO